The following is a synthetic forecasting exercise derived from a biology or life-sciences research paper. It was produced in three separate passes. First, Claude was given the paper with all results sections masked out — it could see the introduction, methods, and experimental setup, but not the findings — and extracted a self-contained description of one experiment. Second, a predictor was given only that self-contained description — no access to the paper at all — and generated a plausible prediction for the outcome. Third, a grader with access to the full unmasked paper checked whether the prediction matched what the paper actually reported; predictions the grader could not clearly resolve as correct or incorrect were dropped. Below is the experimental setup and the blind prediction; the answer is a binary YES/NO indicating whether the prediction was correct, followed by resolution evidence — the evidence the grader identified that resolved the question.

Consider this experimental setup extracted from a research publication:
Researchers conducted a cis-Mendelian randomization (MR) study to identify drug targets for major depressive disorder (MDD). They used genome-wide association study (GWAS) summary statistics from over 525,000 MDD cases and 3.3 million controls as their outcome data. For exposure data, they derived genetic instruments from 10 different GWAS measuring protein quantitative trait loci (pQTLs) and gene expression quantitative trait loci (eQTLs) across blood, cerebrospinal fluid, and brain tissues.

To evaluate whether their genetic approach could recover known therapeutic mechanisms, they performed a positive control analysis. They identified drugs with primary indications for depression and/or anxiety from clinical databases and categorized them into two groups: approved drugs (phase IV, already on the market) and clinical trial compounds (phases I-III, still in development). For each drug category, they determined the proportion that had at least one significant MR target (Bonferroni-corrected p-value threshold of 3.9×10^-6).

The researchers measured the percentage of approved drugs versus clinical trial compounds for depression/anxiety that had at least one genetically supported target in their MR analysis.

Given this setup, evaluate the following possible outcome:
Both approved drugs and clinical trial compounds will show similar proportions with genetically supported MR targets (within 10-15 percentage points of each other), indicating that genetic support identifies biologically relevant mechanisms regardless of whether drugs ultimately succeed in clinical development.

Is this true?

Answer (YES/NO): NO